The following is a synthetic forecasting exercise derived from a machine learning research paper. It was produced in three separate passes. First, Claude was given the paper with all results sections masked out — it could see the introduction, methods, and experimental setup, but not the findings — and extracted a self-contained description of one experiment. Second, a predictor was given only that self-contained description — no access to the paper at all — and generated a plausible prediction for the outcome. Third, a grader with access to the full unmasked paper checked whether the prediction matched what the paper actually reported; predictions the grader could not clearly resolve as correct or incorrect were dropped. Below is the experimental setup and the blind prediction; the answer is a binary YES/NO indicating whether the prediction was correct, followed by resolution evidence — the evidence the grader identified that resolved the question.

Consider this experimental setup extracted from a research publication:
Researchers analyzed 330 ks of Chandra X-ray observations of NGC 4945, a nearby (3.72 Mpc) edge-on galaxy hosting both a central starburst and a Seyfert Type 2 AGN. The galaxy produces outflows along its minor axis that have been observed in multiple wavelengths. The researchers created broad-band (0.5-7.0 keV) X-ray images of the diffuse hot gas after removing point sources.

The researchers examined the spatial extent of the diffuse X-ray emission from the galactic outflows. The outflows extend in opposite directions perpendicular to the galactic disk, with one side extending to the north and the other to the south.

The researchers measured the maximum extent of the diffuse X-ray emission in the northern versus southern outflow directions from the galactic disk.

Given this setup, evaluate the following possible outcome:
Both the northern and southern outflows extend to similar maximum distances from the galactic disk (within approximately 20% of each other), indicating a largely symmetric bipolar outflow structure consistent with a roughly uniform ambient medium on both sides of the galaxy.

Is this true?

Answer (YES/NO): NO